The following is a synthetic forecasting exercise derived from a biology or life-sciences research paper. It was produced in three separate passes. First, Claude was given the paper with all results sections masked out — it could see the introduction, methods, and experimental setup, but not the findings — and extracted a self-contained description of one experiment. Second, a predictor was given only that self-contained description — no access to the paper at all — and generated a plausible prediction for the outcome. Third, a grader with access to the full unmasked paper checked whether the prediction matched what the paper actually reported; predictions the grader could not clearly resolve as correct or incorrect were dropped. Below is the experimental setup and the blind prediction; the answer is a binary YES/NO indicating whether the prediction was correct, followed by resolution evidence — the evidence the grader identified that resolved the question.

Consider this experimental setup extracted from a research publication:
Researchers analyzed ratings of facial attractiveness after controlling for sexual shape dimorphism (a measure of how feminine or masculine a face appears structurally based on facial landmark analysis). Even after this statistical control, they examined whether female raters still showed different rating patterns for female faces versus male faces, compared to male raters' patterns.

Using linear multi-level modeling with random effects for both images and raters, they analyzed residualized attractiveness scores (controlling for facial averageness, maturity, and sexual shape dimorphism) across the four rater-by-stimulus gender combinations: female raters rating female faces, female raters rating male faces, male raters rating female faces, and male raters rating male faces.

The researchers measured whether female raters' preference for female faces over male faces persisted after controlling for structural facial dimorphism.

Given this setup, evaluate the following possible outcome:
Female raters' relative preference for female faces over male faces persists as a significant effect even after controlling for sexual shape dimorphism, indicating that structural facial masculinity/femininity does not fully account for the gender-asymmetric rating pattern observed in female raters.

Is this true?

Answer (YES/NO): YES